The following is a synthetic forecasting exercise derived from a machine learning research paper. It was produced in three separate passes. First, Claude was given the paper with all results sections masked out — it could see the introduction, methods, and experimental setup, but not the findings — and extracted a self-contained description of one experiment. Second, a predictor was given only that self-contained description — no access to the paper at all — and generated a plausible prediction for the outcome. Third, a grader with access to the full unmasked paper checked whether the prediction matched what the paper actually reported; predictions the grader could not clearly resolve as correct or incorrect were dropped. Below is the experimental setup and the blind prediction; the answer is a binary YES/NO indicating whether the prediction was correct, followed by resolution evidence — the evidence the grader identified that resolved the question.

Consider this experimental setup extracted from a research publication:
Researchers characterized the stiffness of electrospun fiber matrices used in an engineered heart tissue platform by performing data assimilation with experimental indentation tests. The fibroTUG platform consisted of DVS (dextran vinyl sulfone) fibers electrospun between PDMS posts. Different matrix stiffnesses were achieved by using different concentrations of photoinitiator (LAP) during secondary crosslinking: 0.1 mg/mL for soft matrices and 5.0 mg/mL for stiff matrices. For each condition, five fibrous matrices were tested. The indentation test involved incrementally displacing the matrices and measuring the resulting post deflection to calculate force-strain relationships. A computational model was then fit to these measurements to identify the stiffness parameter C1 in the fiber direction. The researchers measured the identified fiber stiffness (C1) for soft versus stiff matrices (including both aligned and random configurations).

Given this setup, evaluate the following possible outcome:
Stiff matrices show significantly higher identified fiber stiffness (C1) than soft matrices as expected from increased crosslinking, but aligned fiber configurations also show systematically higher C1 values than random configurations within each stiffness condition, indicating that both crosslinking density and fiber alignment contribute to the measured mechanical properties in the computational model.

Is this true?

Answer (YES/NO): NO